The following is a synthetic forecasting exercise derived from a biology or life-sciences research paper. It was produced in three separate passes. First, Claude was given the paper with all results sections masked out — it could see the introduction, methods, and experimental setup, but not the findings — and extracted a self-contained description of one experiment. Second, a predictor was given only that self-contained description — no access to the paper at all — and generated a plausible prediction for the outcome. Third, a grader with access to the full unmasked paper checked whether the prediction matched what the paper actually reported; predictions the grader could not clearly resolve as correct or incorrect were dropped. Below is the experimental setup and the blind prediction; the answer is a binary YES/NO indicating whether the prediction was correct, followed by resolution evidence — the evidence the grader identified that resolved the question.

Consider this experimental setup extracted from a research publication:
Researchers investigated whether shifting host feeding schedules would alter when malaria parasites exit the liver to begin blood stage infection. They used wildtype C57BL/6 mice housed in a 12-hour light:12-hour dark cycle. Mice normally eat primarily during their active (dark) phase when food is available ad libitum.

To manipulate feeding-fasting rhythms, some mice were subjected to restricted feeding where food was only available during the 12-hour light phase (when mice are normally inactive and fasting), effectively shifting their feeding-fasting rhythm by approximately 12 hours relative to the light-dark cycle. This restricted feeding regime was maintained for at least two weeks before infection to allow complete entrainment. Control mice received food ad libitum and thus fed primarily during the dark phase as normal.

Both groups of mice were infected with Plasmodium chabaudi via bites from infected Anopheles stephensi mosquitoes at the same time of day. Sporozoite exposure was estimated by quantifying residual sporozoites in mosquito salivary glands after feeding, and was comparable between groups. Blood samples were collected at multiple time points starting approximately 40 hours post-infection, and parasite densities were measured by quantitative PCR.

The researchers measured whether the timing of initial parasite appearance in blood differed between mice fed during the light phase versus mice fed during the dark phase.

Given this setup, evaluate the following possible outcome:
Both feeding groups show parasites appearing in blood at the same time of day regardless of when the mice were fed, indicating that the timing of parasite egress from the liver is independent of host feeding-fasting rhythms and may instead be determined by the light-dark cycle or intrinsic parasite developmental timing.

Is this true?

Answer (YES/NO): NO